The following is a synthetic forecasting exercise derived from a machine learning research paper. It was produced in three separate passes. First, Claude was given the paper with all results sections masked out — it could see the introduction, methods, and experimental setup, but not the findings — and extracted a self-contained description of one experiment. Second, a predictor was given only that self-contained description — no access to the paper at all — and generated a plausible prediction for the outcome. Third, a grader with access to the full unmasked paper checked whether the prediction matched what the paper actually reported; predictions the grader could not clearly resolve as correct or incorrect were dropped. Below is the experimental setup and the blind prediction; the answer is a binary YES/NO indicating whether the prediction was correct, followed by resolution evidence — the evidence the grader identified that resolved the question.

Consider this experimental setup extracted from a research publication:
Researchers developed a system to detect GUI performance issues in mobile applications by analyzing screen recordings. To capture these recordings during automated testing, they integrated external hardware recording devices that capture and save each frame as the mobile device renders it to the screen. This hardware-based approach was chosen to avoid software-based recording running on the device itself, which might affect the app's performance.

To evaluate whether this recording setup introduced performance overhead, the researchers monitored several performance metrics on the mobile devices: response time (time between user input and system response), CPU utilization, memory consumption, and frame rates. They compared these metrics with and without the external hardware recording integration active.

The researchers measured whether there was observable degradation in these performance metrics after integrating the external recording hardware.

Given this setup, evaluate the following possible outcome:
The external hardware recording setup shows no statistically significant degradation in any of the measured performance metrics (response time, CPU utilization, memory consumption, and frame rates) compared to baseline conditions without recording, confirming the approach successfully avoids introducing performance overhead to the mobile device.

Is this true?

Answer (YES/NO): NO